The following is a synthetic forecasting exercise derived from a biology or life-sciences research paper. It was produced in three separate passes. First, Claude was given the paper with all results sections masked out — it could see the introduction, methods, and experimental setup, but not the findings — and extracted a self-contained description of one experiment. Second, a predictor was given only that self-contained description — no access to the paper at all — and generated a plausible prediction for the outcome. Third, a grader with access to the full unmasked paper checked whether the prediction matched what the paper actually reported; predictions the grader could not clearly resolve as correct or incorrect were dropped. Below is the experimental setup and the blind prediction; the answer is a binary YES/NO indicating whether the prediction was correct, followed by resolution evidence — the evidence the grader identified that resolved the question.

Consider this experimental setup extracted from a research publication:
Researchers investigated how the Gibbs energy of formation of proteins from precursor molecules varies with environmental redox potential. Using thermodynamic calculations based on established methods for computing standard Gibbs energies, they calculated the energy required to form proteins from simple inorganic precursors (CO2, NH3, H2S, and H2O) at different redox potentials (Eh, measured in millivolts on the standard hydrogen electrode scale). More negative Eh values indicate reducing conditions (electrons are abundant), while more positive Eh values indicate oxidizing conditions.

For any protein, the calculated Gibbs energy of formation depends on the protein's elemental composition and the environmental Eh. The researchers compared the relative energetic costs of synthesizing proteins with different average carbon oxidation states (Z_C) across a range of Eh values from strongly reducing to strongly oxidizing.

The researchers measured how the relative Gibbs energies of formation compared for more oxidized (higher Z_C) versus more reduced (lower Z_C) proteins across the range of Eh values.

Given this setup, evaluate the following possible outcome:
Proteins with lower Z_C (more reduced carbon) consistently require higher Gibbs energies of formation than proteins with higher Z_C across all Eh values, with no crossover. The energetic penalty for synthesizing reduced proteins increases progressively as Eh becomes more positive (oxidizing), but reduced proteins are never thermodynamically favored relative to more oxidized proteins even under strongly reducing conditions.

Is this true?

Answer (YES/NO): NO